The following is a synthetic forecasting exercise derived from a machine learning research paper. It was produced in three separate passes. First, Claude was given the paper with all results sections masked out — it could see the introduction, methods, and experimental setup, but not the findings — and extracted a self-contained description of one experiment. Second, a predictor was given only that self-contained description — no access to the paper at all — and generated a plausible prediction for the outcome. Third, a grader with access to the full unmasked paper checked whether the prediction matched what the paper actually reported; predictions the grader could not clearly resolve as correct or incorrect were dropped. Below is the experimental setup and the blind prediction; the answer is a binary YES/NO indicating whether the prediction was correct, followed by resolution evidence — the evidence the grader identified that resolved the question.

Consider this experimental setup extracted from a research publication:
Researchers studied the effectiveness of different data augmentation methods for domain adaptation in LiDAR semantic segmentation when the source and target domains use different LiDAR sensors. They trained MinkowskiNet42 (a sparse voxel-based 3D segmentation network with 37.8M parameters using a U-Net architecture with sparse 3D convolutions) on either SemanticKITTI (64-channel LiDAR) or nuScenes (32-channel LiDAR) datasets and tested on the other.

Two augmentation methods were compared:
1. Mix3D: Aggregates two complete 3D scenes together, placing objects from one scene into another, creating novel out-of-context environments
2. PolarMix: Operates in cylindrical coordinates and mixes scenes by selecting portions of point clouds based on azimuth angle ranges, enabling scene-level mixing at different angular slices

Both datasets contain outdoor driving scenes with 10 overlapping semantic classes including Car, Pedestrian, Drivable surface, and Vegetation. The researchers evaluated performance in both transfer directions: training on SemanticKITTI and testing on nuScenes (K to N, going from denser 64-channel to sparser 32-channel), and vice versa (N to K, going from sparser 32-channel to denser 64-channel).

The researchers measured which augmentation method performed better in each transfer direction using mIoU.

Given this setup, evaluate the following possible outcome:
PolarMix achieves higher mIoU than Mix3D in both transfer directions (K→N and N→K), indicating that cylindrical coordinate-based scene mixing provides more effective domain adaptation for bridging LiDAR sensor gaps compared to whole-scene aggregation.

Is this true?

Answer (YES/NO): NO